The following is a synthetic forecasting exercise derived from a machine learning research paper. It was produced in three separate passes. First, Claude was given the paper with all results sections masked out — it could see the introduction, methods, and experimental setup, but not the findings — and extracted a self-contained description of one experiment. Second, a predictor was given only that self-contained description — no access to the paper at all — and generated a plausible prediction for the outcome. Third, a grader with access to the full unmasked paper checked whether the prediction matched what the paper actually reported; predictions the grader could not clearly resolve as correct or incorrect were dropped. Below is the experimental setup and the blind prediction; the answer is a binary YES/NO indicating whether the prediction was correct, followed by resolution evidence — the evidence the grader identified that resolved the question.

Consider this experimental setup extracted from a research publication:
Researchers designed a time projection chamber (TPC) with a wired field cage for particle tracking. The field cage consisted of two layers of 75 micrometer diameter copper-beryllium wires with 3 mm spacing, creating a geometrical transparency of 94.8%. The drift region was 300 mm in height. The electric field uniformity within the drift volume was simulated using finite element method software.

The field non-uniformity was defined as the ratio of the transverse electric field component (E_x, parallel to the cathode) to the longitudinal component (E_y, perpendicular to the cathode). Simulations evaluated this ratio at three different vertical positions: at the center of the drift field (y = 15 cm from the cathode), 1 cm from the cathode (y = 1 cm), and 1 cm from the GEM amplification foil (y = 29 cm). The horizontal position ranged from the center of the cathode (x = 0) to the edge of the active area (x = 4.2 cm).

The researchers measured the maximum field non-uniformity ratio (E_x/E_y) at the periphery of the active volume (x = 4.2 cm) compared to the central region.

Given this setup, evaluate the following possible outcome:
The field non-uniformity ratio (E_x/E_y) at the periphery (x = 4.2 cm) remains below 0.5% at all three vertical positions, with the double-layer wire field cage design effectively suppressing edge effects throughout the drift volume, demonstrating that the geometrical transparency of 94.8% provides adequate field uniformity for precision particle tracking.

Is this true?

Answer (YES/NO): NO